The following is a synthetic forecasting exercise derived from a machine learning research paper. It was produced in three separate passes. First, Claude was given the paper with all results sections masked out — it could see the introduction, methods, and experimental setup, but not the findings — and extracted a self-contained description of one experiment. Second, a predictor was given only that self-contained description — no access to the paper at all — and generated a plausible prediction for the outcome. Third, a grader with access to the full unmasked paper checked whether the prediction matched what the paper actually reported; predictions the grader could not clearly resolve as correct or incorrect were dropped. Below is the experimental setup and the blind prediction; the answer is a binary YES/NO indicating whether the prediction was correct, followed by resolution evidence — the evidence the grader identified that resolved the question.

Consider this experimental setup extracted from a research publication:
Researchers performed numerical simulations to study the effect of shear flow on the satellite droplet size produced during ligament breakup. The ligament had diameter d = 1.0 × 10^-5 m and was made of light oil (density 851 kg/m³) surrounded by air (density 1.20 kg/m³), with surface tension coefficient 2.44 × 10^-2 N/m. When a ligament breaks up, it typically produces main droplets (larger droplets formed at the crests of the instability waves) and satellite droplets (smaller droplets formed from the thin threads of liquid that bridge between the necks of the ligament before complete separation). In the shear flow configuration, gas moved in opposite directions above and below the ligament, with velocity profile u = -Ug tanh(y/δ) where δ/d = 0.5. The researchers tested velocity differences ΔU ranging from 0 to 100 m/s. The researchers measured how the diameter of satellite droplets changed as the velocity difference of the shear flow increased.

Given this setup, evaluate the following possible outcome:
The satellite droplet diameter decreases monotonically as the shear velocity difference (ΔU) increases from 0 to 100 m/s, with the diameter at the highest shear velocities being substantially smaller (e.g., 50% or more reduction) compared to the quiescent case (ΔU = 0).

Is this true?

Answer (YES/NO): NO